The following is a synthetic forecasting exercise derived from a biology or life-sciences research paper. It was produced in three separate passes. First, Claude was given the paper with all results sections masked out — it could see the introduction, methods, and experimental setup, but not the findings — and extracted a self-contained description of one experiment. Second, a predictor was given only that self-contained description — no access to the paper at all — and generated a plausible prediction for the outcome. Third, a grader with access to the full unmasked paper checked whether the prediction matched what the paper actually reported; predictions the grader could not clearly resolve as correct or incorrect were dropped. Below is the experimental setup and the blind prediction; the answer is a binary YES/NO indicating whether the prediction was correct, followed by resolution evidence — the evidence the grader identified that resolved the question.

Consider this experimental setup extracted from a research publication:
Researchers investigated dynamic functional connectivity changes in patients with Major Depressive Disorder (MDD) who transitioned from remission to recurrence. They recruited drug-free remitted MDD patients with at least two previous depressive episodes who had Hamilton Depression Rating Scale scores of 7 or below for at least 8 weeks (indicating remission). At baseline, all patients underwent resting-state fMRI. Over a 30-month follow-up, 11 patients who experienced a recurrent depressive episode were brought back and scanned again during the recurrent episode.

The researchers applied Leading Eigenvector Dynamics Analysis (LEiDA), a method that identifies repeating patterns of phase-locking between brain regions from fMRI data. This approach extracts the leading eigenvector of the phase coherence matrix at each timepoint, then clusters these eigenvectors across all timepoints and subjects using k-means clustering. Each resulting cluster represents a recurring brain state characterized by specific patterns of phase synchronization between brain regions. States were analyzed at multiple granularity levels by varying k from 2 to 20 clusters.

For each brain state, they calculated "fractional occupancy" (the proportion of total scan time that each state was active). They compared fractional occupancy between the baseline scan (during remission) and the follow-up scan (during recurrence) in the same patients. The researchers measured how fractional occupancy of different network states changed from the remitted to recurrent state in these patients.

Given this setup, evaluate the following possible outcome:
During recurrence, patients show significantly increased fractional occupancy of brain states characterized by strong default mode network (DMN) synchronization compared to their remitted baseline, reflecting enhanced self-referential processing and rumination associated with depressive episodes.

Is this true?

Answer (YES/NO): NO